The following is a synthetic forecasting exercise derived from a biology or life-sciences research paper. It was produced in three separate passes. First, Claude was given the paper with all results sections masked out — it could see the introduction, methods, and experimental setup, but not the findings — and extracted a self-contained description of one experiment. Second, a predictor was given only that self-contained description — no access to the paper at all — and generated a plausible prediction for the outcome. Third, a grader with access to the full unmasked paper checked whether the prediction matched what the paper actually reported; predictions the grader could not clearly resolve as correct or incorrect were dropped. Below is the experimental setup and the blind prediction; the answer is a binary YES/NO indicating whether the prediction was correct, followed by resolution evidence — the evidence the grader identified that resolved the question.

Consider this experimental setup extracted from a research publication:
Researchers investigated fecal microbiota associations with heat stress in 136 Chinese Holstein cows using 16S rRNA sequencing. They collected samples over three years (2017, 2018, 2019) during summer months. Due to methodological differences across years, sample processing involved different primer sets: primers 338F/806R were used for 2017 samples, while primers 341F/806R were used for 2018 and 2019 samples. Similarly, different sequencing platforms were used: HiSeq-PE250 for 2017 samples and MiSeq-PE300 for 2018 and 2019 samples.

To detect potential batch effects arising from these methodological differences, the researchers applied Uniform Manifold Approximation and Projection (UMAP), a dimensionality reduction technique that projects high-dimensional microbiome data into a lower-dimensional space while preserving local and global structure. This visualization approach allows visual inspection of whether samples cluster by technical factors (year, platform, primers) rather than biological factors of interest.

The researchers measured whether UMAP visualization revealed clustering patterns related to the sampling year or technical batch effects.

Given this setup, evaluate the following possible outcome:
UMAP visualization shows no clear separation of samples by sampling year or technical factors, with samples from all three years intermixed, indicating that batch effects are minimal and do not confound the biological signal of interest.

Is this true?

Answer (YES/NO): NO